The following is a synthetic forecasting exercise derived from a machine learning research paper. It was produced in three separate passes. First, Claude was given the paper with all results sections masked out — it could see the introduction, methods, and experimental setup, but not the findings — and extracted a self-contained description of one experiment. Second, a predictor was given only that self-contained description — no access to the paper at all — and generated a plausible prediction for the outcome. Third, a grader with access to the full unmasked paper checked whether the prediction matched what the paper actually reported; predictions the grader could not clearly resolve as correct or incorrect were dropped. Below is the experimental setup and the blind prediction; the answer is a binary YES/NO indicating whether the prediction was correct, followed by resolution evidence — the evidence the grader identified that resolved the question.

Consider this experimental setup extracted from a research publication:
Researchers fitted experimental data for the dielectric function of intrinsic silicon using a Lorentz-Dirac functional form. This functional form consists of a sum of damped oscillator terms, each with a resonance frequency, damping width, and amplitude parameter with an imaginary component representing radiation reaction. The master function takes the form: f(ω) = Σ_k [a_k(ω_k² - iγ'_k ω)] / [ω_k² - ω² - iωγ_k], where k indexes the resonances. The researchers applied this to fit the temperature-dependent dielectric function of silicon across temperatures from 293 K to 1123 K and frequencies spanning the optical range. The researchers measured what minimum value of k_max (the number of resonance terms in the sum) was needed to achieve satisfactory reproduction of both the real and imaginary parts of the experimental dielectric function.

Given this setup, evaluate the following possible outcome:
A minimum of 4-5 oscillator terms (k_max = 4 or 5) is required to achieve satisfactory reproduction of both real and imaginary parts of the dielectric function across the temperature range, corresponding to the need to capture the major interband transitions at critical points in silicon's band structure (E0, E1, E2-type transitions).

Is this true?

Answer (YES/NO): NO